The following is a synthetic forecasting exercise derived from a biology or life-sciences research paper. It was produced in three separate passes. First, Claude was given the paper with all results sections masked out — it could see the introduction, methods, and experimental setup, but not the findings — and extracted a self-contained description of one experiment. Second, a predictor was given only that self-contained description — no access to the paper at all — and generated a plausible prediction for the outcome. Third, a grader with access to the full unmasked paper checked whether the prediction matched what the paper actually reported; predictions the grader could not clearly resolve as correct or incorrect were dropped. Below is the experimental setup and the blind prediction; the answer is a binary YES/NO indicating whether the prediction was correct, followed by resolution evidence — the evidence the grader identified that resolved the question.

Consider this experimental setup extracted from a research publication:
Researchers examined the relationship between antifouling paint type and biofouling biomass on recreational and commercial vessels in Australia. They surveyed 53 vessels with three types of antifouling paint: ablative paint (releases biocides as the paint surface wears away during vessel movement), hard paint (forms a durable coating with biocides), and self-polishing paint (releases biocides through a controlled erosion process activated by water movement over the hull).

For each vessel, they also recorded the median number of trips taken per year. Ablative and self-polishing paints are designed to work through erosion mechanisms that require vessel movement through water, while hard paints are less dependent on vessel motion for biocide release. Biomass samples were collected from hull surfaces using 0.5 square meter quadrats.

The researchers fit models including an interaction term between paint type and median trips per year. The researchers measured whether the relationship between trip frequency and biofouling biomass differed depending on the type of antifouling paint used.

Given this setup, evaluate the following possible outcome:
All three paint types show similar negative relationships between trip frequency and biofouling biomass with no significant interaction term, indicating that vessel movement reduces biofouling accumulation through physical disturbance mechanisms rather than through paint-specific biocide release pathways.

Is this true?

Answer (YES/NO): NO